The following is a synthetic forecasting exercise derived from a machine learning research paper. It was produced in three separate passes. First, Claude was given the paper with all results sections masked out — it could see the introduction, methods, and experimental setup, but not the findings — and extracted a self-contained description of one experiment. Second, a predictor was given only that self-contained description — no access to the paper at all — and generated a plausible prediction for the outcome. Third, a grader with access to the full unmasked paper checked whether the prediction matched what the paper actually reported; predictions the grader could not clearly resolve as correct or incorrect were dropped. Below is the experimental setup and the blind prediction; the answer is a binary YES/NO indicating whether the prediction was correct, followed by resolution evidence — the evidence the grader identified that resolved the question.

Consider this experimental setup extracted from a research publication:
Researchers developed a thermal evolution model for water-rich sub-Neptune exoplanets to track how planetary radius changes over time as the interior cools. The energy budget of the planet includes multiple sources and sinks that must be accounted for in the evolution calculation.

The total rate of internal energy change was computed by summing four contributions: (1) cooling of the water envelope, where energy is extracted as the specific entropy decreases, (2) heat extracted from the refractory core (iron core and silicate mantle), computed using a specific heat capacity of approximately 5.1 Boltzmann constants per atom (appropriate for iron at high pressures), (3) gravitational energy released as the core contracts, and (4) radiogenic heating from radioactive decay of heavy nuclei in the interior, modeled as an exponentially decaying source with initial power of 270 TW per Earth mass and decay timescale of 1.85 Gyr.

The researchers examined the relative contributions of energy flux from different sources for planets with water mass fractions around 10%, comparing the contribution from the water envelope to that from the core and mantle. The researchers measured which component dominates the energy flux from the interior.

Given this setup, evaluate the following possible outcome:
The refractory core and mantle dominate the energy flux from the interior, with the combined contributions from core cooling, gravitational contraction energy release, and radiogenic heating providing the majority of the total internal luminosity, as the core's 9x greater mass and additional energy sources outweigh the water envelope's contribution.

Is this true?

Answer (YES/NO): NO